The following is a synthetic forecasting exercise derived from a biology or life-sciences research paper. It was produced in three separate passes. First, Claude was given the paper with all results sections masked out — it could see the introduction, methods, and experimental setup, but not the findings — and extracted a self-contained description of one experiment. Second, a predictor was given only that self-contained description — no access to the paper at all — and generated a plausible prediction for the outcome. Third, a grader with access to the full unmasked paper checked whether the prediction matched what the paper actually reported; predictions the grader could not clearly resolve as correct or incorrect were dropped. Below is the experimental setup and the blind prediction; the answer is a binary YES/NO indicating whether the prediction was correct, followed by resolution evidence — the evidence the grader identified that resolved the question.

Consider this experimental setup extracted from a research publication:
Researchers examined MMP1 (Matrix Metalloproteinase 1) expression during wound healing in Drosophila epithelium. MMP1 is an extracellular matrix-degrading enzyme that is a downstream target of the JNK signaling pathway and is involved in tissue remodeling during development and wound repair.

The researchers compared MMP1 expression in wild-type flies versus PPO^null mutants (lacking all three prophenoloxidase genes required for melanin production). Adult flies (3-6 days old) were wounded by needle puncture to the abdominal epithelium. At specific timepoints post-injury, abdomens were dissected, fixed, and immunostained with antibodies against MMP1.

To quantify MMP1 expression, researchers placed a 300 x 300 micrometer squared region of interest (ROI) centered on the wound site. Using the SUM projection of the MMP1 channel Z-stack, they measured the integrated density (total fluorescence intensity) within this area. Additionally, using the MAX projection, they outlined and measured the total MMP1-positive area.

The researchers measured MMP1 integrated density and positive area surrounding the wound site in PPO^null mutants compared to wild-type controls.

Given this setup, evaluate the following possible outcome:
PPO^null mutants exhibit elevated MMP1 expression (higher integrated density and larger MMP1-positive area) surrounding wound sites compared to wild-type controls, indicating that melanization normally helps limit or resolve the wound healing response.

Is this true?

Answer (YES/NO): NO